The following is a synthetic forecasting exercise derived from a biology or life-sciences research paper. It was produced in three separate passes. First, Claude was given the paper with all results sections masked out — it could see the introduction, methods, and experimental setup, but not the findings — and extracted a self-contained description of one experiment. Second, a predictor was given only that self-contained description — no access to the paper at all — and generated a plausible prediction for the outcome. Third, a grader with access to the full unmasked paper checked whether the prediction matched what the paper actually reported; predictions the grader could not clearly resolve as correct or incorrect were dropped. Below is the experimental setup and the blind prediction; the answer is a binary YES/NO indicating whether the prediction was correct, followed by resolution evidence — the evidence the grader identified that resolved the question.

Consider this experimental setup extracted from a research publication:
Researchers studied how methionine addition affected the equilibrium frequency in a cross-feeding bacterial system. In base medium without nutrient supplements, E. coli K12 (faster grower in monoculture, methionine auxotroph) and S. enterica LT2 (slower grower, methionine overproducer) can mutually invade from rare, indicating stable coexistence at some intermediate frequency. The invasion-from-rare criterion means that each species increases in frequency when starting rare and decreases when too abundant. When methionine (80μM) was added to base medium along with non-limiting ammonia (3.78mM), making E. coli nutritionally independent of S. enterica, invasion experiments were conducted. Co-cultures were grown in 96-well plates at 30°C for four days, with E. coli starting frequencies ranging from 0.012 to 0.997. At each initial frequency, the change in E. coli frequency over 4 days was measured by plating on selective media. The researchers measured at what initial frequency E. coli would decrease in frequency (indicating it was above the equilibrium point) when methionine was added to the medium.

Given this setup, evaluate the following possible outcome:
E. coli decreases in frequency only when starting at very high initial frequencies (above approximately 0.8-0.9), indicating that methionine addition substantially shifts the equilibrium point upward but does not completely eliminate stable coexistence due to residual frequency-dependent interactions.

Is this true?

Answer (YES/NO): NO